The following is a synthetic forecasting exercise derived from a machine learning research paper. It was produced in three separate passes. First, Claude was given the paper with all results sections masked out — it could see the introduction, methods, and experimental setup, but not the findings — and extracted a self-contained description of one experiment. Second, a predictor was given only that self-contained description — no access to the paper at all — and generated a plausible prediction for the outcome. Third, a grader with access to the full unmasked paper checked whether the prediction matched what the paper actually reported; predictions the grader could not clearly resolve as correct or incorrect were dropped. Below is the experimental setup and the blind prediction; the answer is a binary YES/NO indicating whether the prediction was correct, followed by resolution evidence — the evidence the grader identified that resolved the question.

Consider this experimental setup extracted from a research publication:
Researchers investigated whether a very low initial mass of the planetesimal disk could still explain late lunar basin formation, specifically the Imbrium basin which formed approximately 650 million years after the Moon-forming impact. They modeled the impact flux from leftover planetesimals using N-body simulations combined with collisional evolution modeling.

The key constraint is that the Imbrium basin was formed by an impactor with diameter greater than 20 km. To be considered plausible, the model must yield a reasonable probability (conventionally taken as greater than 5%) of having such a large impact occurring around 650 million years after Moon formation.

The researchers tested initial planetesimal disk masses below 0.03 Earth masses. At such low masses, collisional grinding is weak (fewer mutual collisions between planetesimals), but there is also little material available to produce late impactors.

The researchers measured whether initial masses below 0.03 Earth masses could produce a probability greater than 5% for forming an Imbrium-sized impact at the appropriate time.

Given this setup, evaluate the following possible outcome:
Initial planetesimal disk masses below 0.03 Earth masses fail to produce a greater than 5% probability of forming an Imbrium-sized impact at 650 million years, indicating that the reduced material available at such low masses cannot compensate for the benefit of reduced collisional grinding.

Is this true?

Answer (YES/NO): YES